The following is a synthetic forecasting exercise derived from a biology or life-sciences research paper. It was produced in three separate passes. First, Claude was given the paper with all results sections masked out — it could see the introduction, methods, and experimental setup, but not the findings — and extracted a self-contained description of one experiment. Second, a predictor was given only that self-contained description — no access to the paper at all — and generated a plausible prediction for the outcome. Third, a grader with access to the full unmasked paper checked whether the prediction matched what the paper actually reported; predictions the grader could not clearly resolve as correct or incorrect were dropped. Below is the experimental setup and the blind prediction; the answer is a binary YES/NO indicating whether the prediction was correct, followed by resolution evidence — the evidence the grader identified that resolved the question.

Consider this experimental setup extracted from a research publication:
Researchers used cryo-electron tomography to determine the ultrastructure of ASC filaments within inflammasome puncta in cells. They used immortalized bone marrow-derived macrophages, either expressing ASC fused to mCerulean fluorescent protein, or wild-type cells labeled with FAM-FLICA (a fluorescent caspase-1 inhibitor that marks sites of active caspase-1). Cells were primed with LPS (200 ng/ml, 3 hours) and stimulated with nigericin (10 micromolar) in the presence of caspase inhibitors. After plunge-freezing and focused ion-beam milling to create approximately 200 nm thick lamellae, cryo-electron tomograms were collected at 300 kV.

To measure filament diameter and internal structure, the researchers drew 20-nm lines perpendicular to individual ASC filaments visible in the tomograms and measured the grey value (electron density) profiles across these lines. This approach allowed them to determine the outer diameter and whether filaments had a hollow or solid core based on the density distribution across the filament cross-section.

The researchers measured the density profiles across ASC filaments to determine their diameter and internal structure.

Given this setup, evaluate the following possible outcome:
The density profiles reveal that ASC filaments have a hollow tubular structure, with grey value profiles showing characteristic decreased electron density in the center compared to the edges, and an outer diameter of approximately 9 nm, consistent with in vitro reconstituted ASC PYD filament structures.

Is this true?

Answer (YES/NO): NO